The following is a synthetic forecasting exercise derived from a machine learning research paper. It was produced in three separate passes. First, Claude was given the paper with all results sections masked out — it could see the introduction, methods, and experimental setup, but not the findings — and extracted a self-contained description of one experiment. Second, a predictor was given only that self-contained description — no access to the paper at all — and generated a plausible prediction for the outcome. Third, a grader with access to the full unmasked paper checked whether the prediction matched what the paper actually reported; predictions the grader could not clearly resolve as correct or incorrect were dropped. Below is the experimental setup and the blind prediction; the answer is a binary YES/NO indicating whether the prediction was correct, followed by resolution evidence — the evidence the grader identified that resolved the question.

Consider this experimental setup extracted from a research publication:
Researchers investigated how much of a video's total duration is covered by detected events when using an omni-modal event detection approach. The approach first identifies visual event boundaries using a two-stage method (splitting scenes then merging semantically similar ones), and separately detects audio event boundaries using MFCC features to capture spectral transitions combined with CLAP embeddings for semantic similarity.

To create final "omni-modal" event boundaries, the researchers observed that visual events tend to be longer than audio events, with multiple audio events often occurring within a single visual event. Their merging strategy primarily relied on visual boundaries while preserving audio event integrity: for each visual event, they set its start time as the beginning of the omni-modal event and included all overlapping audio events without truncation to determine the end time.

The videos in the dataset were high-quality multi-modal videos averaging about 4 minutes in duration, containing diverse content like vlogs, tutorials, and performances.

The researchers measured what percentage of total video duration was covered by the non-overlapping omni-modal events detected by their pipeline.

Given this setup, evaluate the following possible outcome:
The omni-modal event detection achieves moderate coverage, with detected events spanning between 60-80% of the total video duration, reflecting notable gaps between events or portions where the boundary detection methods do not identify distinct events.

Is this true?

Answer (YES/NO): NO